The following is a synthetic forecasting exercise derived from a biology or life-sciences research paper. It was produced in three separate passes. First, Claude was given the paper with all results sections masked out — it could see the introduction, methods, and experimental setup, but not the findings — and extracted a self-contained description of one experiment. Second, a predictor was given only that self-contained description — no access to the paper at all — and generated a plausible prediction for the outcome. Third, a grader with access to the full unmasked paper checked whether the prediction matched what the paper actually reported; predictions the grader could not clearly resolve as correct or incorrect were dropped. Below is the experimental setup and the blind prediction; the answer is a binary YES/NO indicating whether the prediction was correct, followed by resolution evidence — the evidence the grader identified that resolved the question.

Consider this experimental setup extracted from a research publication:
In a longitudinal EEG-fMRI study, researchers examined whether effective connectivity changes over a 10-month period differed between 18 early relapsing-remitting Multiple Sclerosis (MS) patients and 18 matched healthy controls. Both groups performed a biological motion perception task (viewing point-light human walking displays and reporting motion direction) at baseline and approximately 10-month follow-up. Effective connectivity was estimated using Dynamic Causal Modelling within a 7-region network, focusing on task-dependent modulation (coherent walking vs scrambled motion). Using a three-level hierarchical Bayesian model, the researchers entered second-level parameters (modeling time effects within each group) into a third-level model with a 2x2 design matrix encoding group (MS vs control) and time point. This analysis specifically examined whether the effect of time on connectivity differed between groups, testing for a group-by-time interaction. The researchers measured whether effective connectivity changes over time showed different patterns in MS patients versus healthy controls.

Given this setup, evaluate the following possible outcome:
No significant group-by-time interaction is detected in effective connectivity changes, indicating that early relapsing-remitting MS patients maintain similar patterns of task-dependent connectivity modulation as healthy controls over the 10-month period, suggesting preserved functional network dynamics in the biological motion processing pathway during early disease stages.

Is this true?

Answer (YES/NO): NO